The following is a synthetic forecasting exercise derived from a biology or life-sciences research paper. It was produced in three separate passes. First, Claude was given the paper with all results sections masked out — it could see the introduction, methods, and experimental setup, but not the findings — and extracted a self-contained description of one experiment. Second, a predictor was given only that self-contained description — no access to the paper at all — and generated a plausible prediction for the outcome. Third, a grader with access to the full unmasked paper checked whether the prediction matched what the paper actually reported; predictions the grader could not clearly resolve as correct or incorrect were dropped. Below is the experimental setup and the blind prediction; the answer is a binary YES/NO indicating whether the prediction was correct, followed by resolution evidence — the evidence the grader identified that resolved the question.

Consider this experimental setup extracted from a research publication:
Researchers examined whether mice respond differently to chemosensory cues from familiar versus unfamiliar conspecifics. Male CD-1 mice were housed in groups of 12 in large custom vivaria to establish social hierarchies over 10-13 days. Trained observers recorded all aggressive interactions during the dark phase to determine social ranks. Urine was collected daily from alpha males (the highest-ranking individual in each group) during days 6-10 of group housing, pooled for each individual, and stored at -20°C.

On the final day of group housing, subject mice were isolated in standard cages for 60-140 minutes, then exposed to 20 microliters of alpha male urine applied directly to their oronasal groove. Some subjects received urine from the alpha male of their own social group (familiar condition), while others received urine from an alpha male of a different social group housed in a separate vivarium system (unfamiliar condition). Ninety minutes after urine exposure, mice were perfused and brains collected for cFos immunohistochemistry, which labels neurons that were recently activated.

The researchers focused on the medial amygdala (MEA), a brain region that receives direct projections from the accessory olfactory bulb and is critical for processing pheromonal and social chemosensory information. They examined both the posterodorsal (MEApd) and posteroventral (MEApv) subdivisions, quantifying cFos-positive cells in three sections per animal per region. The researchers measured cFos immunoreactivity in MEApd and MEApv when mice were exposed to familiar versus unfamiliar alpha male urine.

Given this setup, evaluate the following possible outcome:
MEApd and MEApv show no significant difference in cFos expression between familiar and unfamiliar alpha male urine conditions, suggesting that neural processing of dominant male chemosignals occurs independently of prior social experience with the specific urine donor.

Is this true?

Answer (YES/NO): YES